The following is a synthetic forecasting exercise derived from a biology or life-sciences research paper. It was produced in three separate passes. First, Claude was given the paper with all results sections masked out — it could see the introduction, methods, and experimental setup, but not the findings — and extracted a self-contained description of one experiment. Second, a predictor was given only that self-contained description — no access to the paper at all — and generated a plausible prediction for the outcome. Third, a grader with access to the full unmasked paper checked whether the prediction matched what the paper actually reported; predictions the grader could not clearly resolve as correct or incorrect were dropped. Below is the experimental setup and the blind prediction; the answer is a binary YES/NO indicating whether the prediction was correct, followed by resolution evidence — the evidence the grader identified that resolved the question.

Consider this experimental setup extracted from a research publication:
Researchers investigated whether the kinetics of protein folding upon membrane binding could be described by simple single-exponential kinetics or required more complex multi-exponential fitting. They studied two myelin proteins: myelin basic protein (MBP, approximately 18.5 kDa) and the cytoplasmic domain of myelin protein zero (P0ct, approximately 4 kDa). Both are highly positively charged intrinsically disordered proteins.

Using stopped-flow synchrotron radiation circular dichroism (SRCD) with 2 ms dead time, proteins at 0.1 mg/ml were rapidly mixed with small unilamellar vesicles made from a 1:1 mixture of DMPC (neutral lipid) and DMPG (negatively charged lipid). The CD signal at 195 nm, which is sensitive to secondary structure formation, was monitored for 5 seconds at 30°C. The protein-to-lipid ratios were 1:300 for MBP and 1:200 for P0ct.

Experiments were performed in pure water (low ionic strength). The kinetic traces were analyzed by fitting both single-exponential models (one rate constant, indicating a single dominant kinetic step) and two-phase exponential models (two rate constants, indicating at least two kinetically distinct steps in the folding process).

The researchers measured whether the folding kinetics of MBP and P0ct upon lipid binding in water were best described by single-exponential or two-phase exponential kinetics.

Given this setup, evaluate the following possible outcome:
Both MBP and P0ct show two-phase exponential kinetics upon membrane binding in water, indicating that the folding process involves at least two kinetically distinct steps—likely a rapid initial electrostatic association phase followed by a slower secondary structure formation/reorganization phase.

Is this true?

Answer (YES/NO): NO